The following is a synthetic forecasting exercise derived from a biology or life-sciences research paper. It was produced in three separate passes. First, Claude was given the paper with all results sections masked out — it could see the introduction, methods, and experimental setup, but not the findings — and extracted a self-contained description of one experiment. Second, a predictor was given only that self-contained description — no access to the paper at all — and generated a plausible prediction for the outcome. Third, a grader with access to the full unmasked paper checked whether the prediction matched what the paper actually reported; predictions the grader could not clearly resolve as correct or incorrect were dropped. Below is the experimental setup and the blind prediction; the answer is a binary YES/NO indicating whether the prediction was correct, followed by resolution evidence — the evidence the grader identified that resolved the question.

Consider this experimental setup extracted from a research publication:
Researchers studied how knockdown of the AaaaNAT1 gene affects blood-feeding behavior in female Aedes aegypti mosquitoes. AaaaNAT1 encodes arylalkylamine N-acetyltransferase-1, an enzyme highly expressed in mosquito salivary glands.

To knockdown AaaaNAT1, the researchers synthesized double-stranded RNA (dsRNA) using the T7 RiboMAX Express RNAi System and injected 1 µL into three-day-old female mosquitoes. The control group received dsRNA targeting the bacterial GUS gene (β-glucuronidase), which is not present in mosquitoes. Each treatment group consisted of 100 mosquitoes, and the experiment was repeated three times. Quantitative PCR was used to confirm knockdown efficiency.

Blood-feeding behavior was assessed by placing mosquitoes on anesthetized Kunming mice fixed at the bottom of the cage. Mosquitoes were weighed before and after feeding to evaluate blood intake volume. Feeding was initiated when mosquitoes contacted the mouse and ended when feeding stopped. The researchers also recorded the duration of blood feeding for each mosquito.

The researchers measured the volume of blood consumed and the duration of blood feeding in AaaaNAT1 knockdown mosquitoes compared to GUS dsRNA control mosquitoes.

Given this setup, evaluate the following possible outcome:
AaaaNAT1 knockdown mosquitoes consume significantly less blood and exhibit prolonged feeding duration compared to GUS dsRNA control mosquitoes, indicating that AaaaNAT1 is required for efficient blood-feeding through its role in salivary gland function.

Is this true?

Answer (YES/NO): YES